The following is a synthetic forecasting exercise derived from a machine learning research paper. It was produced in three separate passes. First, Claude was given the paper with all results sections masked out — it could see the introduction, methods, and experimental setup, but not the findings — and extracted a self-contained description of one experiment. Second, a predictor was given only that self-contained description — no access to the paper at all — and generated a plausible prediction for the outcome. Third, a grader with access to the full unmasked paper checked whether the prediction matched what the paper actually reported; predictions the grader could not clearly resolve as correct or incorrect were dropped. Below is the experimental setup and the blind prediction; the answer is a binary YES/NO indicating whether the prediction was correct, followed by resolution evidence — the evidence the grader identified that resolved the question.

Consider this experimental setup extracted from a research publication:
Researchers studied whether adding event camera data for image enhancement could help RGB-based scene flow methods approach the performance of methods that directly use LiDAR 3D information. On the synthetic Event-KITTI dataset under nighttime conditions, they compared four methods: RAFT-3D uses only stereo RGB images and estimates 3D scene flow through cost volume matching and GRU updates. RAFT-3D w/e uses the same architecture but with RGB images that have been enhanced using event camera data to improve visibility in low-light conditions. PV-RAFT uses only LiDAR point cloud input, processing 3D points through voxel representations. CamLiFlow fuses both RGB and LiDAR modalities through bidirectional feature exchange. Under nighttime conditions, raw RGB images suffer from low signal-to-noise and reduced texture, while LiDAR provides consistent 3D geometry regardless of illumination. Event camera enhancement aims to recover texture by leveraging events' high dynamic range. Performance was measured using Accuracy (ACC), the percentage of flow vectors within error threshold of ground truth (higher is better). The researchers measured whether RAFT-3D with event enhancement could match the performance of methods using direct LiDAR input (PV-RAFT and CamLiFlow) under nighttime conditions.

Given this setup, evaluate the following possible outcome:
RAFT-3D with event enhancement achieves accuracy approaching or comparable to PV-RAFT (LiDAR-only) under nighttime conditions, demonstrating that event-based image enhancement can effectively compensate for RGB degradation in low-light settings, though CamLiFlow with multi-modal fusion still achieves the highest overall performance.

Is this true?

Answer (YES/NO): NO